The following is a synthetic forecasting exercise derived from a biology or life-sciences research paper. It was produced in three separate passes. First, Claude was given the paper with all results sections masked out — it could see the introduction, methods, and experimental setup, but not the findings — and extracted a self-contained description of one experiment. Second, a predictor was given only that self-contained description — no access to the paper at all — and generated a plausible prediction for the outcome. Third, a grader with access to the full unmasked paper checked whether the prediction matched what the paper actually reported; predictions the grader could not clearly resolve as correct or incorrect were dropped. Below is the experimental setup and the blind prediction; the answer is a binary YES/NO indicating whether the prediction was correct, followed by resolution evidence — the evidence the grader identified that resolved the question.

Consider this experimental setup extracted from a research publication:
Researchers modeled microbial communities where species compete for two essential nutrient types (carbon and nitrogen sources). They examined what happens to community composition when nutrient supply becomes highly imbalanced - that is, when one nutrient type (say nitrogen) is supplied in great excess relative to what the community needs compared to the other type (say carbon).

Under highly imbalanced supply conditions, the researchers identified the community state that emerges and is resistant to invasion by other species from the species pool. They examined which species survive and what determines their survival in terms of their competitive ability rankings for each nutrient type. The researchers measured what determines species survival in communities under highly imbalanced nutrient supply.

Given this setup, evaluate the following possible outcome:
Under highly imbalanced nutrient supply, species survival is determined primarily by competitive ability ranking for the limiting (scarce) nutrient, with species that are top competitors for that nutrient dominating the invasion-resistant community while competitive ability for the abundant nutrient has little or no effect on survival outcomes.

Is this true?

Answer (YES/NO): YES